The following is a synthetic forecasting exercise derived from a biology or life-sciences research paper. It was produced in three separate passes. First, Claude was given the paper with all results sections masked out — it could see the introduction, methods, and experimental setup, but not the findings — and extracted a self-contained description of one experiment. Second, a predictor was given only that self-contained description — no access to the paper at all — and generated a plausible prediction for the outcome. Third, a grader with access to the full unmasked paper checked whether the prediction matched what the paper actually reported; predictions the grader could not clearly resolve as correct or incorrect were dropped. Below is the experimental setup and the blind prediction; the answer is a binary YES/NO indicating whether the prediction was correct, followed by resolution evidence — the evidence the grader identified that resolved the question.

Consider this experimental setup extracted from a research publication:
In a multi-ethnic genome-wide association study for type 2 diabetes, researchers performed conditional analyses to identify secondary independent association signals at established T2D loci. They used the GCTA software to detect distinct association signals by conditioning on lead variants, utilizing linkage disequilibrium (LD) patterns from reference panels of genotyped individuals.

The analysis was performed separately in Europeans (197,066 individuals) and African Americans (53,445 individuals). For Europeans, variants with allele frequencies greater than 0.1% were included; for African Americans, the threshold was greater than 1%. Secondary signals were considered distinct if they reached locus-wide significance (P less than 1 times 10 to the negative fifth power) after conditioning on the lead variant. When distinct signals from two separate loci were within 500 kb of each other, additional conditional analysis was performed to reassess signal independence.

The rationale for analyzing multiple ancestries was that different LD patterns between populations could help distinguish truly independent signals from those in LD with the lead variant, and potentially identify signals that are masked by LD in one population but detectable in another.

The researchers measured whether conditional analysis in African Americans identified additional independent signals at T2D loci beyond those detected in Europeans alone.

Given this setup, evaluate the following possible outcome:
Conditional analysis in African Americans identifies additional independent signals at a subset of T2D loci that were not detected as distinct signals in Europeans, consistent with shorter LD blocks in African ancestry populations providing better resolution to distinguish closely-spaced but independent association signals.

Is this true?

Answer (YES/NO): NO